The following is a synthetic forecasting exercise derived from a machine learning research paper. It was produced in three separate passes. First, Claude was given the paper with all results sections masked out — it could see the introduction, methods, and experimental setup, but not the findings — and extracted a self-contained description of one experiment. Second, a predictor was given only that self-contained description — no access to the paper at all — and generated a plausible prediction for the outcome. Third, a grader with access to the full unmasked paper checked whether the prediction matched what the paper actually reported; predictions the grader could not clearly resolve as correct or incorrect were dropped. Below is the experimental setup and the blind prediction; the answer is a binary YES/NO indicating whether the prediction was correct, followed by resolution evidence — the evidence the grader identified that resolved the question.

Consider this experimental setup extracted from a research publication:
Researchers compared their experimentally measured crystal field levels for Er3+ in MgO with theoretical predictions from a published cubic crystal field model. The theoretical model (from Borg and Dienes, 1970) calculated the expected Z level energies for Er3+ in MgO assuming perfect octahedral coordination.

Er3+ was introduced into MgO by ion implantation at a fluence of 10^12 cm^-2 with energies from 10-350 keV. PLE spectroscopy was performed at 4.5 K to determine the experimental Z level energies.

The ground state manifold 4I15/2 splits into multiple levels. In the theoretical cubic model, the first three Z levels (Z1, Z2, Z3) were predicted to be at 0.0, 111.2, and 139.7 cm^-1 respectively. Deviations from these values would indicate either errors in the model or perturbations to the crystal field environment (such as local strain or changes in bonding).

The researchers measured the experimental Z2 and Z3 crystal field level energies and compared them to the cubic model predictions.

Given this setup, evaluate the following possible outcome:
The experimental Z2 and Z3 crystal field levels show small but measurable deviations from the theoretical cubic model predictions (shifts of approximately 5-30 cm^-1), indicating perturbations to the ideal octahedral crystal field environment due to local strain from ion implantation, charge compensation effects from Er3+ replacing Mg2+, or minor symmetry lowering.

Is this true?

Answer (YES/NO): NO